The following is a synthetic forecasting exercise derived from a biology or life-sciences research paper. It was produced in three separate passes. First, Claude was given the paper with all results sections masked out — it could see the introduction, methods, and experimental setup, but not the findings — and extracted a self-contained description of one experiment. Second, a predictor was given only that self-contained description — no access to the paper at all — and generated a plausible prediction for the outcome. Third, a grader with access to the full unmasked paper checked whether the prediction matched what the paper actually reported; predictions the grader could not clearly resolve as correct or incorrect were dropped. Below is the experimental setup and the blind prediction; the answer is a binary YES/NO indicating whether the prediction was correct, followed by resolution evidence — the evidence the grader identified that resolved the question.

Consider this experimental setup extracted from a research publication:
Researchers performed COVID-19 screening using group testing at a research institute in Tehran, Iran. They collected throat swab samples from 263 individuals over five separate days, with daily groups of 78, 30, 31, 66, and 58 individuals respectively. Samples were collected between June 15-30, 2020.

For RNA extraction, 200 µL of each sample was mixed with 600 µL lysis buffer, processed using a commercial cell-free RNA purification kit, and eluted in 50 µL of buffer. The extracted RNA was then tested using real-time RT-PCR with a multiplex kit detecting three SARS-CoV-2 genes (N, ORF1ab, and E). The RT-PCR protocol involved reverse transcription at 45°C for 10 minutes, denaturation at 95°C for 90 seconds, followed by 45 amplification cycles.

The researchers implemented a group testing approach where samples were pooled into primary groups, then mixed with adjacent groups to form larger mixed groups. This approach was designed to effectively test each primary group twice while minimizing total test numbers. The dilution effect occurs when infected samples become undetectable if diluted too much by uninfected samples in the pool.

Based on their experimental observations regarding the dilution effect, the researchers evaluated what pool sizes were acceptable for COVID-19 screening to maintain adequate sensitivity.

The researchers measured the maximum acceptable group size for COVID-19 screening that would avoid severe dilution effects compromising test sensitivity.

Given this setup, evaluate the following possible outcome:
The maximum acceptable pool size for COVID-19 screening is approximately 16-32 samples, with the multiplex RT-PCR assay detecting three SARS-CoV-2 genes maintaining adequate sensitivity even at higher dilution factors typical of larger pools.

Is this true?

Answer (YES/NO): NO